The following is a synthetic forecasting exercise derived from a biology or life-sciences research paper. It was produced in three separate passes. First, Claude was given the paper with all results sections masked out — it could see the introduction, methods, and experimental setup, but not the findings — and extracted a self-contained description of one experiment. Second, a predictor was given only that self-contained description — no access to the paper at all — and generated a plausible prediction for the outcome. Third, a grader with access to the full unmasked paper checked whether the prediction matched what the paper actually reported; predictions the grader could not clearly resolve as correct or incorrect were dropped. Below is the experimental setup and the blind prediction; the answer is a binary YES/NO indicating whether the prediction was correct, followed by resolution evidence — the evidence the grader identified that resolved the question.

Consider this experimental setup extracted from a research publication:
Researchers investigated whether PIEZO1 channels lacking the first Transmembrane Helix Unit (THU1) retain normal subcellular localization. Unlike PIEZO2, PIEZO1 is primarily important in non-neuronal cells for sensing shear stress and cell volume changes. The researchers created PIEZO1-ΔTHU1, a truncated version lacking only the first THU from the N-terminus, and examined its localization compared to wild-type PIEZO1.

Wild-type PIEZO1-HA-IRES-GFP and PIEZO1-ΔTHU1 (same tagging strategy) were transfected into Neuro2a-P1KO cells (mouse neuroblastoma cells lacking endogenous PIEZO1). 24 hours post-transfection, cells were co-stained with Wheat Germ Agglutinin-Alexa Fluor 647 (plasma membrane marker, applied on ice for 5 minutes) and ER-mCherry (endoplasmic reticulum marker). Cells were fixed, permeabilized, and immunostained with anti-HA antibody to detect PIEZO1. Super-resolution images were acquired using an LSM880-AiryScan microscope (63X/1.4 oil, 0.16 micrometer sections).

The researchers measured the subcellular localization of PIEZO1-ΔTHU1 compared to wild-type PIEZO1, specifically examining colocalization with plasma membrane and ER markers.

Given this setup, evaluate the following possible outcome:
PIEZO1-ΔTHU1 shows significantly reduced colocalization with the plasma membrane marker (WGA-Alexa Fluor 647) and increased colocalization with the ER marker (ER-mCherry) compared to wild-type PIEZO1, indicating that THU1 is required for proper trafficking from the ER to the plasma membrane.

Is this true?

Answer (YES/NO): YES